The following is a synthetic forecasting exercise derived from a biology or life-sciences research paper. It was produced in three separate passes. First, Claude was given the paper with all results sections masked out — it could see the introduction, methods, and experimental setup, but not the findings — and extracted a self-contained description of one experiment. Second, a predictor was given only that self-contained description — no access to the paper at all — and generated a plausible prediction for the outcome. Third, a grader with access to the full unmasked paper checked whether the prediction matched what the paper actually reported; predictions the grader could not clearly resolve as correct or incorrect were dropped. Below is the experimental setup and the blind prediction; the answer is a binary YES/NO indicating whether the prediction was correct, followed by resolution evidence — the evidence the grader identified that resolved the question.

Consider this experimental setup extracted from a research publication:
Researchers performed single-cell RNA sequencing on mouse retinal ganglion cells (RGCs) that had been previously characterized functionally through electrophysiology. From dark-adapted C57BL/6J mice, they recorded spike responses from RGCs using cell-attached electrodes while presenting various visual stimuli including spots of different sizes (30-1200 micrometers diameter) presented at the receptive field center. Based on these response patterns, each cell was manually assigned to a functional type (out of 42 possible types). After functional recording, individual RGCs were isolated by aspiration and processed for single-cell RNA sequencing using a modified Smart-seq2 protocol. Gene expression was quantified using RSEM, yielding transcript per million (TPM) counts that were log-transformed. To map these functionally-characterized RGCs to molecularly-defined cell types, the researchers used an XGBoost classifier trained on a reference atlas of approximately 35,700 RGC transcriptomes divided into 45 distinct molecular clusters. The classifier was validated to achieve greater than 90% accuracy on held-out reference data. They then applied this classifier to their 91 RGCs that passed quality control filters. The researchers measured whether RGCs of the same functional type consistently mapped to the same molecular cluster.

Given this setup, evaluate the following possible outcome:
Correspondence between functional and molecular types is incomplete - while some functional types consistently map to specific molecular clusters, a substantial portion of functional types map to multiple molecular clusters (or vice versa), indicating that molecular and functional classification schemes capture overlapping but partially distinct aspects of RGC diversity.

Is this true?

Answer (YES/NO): YES